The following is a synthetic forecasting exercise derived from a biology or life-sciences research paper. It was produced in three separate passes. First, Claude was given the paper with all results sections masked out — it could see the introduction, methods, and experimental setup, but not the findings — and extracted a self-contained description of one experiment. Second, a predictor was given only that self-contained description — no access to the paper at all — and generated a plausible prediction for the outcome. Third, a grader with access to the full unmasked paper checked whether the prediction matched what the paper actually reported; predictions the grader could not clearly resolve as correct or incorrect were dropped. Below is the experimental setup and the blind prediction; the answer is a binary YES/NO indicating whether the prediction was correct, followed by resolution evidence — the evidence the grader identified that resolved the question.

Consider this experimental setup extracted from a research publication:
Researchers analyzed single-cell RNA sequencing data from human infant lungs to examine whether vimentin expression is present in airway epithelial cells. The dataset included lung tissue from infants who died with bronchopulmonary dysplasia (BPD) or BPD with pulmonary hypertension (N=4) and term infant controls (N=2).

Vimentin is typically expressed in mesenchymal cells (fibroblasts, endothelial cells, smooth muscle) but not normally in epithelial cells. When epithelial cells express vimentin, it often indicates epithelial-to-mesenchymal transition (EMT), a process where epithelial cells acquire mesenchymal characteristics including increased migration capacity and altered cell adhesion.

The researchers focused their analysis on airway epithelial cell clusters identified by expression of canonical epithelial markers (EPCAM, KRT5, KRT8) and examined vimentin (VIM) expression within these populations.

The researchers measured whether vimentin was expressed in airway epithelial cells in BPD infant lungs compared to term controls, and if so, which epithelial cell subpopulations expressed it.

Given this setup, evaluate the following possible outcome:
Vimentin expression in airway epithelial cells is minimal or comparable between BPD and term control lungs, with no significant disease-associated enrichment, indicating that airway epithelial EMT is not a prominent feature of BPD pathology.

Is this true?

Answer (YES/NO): NO